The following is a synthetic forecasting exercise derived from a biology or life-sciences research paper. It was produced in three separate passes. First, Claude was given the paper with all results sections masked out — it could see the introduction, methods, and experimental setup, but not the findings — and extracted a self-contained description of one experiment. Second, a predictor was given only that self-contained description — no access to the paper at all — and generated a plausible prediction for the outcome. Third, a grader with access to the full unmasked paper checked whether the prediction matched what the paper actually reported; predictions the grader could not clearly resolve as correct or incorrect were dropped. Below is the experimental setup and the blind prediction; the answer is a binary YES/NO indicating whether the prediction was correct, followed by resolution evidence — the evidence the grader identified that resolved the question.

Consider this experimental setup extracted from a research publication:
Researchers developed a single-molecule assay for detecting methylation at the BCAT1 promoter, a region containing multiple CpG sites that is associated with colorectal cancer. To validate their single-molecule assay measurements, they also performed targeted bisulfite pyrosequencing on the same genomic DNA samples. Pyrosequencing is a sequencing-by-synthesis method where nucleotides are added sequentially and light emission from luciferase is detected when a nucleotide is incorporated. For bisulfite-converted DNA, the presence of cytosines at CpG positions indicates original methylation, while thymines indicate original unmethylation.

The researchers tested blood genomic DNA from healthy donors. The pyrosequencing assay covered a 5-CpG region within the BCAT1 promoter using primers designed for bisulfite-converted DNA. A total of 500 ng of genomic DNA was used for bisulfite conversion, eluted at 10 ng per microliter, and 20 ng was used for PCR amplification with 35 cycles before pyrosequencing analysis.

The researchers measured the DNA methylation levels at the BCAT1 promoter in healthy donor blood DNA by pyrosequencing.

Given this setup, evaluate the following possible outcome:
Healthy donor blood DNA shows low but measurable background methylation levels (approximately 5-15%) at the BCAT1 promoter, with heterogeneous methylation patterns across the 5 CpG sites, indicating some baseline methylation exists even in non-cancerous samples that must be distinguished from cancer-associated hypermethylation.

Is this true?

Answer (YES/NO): NO